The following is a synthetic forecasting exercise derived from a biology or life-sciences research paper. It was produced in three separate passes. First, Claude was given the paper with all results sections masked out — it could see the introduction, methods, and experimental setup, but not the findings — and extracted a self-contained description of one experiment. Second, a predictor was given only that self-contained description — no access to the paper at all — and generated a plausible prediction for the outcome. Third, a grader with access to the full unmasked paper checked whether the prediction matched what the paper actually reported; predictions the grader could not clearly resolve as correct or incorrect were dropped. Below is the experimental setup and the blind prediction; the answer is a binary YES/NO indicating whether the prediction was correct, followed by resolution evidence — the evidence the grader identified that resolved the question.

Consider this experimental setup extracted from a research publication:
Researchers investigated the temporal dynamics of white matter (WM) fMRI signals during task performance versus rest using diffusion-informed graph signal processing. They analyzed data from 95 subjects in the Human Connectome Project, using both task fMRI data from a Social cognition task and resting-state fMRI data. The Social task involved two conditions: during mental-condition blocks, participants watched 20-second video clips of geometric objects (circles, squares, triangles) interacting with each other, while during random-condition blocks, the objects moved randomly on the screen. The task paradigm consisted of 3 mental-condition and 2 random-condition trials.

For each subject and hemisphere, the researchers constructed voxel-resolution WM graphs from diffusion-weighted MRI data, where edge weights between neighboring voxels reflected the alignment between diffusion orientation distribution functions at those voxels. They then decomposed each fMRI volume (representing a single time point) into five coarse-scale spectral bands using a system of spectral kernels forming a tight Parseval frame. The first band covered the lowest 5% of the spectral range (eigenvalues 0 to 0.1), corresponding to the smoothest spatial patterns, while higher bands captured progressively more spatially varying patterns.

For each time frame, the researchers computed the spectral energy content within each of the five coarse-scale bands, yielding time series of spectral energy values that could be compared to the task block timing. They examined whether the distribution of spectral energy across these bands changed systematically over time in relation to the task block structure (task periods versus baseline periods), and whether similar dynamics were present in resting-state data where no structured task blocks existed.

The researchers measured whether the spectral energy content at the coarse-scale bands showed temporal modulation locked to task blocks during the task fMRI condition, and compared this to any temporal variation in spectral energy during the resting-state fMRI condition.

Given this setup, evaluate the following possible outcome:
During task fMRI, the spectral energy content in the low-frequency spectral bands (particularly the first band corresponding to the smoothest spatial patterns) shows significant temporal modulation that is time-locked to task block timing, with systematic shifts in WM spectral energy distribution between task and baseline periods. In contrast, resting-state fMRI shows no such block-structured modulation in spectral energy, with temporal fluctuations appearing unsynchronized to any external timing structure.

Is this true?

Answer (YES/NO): YES